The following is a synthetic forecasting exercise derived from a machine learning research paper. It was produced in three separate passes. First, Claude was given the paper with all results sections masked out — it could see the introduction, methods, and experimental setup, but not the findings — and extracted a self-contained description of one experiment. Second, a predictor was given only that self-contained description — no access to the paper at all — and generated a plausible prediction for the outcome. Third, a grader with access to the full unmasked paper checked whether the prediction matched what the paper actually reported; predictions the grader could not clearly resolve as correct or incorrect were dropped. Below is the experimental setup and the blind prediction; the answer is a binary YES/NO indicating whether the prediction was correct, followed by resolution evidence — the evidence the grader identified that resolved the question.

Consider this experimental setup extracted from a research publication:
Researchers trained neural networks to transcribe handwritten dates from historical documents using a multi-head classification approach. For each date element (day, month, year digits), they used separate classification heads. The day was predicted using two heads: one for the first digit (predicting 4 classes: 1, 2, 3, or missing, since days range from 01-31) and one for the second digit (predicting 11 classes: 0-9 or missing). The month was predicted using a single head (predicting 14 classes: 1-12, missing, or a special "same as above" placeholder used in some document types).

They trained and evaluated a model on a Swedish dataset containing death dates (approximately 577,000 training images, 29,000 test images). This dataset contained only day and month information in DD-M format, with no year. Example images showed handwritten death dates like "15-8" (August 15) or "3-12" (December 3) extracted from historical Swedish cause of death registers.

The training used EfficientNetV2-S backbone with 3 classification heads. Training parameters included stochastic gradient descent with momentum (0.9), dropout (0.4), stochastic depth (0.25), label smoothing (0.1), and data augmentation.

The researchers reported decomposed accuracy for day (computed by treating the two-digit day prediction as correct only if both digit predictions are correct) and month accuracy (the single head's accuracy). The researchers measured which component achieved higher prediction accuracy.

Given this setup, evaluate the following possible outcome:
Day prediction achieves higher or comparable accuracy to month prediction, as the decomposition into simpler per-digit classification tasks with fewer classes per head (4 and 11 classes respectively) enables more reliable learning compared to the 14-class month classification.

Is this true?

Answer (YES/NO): NO